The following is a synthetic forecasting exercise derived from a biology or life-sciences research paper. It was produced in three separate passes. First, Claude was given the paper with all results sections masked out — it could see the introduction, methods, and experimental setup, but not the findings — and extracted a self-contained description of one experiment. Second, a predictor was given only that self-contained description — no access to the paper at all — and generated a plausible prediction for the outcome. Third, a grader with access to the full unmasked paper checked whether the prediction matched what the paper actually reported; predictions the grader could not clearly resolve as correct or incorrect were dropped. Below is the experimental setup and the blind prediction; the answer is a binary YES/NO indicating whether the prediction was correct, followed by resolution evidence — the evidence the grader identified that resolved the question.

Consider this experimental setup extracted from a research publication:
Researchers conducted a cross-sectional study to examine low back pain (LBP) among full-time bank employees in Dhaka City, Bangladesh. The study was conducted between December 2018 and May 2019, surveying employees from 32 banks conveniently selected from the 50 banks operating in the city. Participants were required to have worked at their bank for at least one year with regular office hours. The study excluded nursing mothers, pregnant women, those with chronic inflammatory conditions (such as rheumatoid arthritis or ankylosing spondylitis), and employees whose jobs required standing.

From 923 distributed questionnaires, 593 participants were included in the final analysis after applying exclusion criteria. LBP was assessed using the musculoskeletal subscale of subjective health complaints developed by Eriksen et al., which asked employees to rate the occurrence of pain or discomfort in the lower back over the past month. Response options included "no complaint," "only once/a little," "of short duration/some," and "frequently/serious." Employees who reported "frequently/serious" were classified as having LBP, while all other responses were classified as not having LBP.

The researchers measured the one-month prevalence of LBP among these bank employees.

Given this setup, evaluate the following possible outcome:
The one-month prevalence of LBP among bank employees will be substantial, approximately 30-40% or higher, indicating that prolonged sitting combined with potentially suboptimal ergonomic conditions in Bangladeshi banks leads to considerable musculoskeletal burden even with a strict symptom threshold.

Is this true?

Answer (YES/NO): YES